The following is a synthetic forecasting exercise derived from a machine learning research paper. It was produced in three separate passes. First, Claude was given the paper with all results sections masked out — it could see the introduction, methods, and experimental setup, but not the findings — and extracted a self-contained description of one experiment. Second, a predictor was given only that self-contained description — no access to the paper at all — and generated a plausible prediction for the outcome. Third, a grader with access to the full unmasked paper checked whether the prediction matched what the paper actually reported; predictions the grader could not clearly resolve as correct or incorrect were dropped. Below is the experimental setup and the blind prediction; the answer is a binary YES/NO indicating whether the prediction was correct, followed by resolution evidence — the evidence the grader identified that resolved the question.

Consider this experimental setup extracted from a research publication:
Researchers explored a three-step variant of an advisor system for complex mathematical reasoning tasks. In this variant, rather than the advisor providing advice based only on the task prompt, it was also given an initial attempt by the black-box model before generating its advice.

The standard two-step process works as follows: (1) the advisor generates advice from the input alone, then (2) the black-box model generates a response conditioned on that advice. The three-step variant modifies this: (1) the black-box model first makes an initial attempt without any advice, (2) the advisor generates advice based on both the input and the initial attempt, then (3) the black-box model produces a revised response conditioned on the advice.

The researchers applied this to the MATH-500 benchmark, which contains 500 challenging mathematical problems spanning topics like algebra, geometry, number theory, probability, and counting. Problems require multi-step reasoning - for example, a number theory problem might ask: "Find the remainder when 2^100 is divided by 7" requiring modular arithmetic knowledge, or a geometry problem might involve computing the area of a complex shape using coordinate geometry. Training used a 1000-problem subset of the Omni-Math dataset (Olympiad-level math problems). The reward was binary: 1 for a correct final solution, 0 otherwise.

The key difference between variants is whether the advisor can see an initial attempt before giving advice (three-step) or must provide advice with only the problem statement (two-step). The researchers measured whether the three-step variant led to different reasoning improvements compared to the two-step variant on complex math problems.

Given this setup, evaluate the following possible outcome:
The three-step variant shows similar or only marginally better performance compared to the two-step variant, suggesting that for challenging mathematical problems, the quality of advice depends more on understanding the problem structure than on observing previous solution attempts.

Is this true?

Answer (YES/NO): NO